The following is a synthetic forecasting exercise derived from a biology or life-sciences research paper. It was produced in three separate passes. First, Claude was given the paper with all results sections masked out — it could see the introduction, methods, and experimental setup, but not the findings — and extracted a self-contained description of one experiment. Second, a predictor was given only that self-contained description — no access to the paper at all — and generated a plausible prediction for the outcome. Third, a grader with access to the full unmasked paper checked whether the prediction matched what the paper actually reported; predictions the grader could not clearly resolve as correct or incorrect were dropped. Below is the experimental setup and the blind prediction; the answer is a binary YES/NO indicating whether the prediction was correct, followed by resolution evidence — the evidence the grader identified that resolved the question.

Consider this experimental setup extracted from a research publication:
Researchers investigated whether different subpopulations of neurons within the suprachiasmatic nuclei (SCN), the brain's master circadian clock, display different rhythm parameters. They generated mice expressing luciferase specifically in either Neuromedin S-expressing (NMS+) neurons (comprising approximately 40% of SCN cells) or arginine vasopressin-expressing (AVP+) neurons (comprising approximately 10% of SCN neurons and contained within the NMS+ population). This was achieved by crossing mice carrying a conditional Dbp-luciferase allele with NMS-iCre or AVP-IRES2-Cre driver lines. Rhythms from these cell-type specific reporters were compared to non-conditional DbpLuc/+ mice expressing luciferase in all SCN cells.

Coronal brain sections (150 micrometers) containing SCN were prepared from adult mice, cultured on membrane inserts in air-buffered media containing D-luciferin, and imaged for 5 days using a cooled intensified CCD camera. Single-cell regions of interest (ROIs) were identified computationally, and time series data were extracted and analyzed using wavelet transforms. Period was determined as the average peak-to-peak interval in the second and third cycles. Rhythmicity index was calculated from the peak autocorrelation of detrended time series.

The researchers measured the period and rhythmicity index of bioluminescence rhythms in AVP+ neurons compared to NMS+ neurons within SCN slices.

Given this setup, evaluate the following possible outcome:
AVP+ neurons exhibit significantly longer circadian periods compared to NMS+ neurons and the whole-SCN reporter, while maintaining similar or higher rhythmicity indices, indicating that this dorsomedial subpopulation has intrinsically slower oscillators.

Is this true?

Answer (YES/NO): NO